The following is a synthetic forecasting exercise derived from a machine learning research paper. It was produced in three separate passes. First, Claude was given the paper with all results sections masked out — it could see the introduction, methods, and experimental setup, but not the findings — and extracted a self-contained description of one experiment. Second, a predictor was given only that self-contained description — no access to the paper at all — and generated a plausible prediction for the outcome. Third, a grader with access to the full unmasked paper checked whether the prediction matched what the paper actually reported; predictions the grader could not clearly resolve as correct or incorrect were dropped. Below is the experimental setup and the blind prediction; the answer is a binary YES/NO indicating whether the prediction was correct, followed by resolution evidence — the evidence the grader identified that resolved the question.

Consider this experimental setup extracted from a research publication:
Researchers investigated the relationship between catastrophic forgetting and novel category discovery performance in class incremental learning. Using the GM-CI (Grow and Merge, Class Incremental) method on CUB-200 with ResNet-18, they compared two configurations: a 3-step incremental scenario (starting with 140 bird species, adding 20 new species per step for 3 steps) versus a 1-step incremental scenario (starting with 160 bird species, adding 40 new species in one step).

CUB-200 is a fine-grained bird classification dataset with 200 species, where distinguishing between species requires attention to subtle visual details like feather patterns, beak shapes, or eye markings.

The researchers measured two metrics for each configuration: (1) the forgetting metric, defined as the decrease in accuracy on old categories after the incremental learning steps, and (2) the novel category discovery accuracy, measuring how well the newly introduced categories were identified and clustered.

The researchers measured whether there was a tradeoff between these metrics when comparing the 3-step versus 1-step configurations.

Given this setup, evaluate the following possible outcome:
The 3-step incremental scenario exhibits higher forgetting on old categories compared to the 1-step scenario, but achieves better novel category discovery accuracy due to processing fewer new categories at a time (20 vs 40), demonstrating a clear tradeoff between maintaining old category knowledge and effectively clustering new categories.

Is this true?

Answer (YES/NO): NO